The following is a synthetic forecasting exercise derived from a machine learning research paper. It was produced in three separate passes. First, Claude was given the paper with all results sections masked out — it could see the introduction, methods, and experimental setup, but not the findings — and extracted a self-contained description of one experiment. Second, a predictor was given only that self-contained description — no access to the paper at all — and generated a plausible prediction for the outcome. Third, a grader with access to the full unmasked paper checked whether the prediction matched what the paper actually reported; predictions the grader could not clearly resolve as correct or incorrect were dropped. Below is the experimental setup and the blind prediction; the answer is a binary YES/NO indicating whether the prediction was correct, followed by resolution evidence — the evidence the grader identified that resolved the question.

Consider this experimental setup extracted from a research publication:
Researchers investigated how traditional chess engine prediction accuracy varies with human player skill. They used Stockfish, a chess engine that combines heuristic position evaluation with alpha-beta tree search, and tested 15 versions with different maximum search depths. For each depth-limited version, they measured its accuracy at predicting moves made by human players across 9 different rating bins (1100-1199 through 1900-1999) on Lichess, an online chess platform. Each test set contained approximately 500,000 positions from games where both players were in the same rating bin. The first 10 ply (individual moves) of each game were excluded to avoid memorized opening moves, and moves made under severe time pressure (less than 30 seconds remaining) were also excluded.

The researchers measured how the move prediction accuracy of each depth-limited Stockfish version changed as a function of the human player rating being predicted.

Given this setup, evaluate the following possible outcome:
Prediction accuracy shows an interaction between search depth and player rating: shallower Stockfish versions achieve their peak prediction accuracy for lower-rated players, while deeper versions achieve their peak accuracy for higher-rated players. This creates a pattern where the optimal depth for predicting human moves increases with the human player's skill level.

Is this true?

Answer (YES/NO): NO